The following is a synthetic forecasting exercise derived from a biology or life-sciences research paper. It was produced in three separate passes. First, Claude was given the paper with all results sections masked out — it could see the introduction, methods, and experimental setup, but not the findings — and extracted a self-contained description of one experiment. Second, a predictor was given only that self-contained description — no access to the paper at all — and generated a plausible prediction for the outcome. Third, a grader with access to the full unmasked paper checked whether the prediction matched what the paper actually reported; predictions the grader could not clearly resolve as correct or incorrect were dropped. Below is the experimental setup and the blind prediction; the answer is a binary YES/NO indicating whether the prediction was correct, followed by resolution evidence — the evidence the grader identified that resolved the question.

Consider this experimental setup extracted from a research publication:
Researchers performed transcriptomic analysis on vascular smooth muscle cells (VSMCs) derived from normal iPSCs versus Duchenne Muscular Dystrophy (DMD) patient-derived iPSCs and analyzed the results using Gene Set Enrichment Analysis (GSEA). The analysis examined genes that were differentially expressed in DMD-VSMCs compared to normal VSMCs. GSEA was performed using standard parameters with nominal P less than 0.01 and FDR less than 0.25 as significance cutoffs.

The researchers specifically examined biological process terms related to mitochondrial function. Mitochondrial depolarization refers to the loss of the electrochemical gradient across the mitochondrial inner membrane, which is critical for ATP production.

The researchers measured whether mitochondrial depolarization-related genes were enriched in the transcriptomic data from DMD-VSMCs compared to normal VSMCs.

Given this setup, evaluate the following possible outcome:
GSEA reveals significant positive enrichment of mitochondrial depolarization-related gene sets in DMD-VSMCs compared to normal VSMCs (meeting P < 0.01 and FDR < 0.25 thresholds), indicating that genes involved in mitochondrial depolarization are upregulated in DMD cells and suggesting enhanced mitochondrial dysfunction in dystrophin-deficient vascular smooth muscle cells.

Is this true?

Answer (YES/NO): YES